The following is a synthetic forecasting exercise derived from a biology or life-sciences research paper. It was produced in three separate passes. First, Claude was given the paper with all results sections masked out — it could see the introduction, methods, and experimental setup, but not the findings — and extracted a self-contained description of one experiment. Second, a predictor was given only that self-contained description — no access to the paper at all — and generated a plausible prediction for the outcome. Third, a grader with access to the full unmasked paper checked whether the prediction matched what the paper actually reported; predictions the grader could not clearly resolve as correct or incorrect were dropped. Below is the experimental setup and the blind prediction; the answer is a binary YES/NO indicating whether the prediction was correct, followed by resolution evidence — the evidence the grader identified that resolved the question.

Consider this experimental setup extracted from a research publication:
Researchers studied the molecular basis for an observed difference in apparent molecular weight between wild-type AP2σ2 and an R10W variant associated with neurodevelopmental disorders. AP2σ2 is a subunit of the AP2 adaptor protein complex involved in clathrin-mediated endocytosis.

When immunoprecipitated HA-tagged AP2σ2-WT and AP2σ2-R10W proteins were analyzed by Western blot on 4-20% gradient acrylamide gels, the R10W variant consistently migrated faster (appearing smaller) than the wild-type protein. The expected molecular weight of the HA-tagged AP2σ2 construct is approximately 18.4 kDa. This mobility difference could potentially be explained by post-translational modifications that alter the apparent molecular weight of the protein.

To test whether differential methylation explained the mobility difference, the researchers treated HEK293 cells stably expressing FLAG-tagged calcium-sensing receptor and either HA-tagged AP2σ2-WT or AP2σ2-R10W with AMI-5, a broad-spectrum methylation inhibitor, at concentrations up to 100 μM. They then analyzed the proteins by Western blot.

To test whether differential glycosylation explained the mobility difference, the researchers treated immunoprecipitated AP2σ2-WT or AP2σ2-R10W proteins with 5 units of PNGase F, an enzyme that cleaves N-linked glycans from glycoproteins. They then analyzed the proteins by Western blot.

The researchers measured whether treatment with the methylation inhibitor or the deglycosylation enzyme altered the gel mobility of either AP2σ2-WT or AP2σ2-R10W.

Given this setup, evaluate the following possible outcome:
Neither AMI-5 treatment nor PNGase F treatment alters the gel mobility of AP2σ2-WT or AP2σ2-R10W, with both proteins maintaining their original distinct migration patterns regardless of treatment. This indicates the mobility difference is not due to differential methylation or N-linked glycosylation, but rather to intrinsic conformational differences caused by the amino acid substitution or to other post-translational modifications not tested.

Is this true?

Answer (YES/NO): YES